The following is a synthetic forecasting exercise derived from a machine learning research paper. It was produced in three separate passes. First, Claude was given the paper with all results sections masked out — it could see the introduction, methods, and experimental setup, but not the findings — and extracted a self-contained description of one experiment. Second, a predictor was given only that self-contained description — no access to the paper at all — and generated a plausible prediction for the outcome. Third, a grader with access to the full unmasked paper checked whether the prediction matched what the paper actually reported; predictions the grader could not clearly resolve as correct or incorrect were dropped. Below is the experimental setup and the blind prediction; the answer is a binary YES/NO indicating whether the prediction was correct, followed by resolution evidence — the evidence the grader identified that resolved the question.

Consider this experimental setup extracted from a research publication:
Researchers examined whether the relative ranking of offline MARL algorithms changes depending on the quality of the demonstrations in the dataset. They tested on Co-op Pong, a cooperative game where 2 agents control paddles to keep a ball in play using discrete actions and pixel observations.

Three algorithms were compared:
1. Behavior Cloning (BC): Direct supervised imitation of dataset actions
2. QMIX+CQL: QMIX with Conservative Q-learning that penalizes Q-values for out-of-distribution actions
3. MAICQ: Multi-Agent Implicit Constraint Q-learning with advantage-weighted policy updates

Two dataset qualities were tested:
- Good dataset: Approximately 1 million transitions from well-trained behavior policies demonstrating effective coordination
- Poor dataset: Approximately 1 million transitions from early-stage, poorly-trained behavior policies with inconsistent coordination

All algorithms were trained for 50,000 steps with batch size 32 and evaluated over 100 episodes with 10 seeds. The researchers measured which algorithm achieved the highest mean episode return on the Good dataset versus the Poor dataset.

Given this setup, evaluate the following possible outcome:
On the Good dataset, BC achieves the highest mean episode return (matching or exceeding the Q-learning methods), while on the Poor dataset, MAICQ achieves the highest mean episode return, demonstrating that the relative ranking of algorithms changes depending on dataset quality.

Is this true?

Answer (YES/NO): NO